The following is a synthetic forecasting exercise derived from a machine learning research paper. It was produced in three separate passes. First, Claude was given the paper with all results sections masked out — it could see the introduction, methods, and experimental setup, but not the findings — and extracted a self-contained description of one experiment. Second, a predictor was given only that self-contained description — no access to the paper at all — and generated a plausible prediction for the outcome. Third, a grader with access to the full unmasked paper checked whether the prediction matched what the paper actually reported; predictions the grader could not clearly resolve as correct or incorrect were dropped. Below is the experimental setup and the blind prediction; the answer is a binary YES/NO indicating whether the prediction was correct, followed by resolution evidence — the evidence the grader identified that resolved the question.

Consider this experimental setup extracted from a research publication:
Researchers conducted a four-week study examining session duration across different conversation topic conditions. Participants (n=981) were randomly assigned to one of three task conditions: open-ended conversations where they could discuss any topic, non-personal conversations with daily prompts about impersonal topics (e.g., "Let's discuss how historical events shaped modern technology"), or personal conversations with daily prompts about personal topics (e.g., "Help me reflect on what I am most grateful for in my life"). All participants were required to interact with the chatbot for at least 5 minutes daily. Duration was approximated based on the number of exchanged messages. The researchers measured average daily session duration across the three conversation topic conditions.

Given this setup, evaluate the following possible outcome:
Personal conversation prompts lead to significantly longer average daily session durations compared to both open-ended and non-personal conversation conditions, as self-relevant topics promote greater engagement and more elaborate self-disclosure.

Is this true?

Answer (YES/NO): NO